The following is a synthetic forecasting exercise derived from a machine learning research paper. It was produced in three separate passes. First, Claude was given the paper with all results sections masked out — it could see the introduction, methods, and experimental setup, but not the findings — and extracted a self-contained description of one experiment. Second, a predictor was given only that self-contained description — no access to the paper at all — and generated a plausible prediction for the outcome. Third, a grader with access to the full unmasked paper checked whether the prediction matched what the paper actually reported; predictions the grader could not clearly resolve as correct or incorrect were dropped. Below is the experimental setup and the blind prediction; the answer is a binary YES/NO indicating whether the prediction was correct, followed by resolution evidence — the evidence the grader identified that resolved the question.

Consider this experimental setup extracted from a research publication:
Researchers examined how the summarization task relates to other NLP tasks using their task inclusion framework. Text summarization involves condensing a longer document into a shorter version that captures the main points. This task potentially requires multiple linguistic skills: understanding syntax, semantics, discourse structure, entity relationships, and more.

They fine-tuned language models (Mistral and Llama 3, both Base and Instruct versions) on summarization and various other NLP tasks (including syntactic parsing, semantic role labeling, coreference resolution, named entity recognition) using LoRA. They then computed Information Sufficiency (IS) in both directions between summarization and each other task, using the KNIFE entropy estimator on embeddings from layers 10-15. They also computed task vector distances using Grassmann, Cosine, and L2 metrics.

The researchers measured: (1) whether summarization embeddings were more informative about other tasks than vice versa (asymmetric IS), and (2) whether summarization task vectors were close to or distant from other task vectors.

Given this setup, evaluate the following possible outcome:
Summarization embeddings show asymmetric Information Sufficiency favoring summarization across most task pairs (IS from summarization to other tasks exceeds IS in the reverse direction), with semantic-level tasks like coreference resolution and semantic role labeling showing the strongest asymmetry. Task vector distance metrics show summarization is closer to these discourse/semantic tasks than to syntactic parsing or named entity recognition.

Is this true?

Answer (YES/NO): NO